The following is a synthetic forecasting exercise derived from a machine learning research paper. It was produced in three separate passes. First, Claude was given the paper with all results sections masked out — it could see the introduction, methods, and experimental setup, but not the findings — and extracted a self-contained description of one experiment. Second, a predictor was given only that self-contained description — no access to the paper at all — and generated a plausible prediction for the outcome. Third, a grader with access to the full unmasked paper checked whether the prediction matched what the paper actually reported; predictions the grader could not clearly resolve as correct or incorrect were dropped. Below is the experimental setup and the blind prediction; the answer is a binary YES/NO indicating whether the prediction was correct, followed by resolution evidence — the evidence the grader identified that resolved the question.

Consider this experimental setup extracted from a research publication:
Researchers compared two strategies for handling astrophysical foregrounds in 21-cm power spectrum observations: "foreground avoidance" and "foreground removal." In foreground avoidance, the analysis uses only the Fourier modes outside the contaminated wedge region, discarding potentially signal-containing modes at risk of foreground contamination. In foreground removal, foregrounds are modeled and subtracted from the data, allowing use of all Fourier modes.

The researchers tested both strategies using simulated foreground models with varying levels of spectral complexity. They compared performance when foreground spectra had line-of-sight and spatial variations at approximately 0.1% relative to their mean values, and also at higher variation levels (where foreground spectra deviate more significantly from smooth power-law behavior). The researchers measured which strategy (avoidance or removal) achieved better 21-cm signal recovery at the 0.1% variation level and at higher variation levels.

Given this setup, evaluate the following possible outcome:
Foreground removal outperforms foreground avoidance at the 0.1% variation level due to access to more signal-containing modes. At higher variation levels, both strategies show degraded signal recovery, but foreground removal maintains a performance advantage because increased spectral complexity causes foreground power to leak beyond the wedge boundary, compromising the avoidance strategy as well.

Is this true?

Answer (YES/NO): NO